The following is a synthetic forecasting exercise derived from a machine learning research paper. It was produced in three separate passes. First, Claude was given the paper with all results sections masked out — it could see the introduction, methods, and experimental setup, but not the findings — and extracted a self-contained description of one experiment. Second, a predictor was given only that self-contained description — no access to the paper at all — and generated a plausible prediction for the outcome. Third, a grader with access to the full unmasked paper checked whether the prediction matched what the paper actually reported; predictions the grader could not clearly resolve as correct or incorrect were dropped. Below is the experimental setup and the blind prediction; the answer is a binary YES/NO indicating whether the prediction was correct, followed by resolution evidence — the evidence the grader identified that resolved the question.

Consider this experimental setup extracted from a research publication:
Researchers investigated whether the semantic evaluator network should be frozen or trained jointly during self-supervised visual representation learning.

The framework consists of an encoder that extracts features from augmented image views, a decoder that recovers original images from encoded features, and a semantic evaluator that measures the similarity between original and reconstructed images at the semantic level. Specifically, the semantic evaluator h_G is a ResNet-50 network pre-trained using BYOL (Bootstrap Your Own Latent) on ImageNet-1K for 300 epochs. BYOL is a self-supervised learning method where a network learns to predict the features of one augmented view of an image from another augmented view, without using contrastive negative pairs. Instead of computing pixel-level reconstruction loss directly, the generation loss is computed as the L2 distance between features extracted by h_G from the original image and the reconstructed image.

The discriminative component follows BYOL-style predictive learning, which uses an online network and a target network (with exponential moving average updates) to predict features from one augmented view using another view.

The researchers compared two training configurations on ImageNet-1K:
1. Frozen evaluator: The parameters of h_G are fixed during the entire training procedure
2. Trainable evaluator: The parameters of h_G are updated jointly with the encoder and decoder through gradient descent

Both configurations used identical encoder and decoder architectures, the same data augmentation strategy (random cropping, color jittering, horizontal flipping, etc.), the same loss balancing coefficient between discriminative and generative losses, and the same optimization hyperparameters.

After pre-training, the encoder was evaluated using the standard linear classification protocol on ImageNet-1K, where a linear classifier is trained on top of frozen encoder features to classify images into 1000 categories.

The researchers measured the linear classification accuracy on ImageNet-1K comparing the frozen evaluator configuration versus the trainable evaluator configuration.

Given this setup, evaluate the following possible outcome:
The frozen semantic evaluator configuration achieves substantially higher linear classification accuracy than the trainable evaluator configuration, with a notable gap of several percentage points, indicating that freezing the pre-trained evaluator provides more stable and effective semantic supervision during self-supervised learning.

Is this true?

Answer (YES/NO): NO